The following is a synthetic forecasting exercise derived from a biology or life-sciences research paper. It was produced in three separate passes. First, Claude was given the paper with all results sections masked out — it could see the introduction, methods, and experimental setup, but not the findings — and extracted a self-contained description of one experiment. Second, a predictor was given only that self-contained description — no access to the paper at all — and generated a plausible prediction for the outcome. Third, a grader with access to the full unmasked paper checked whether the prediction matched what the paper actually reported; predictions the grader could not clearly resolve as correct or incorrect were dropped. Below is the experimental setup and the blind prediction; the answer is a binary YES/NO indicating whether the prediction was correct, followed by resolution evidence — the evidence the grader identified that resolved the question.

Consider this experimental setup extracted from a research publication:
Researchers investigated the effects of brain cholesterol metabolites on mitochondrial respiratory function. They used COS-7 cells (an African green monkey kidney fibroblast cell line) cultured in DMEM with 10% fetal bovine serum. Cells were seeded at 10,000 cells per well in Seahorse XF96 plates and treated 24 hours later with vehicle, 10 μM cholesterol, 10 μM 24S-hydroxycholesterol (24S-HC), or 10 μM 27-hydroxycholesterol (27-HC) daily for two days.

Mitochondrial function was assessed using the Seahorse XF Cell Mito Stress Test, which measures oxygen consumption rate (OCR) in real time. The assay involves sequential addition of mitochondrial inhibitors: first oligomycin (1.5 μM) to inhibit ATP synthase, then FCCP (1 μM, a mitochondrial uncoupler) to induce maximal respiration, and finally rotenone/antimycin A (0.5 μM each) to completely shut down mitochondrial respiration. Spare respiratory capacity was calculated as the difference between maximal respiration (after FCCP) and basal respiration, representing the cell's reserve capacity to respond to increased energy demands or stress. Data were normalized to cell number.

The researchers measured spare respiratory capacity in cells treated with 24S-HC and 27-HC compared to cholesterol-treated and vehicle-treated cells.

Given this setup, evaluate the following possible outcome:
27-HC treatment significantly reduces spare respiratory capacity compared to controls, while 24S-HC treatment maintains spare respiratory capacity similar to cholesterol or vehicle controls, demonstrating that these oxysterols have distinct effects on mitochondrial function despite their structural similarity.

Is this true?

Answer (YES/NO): NO